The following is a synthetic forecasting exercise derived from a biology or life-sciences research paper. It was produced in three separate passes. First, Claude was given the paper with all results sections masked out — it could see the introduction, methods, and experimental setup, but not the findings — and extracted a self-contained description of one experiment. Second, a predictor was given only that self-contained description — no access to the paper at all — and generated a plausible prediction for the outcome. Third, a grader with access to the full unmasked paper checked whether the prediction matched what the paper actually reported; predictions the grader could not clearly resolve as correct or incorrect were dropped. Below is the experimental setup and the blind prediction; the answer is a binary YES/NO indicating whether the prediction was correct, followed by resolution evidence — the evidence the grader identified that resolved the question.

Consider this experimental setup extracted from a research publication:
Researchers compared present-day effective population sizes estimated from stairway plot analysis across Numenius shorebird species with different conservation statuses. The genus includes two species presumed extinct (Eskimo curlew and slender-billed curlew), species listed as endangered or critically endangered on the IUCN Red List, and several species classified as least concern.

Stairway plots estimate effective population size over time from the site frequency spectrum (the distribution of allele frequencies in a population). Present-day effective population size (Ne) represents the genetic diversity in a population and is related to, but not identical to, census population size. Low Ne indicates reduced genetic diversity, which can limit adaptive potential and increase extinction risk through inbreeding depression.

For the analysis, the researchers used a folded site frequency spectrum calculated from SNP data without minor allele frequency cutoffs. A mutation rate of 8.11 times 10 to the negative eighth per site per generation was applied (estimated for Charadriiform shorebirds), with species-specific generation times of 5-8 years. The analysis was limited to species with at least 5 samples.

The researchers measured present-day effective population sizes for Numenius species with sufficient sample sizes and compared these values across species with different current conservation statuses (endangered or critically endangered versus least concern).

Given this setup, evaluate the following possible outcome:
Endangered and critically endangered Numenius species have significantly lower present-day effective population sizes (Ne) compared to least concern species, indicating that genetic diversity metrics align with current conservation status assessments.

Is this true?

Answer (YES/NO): YES